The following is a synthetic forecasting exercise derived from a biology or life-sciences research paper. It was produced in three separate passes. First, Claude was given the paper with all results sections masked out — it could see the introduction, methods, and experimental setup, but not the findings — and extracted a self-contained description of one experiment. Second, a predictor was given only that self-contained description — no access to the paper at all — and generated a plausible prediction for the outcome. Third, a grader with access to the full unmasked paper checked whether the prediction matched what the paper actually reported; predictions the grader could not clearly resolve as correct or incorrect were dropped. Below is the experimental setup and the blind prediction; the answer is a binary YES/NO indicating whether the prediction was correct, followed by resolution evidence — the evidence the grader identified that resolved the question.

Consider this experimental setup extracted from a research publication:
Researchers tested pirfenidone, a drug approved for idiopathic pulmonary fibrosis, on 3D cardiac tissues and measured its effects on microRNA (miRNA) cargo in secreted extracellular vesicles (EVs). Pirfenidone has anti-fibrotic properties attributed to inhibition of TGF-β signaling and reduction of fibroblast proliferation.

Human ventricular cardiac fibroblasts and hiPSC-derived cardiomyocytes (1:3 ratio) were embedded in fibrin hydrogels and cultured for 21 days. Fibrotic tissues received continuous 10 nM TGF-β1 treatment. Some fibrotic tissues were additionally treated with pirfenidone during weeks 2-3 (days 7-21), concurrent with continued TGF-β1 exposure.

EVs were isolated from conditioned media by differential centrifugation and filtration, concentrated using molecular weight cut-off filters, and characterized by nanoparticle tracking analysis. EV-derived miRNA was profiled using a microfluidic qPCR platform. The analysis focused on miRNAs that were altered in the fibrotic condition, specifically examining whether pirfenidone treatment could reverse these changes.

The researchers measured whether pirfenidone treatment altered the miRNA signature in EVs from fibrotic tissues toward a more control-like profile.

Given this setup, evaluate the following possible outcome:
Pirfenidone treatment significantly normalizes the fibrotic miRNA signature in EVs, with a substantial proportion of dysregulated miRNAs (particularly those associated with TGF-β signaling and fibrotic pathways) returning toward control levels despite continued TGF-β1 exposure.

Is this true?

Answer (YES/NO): NO